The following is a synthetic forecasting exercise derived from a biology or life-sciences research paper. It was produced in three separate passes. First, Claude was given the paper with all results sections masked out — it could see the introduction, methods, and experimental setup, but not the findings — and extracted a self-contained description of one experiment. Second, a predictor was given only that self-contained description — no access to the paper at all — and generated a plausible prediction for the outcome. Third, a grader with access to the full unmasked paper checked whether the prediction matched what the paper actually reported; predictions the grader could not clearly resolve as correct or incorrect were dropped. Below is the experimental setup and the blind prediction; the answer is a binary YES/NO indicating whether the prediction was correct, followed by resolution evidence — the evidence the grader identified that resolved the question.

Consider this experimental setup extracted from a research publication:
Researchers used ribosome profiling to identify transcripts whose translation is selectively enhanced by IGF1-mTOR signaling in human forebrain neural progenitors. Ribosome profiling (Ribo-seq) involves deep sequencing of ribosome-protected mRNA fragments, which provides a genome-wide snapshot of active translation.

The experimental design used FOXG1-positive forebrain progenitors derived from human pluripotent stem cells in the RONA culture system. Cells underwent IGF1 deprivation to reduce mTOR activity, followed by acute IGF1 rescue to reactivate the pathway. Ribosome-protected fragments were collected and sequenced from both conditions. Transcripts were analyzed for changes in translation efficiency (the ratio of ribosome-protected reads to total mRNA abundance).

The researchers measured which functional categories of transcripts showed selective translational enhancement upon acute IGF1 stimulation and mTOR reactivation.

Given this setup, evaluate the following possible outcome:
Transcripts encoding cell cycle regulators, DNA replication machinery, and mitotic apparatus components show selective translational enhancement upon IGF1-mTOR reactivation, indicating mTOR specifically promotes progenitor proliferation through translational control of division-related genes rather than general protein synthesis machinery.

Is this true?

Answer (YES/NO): NO